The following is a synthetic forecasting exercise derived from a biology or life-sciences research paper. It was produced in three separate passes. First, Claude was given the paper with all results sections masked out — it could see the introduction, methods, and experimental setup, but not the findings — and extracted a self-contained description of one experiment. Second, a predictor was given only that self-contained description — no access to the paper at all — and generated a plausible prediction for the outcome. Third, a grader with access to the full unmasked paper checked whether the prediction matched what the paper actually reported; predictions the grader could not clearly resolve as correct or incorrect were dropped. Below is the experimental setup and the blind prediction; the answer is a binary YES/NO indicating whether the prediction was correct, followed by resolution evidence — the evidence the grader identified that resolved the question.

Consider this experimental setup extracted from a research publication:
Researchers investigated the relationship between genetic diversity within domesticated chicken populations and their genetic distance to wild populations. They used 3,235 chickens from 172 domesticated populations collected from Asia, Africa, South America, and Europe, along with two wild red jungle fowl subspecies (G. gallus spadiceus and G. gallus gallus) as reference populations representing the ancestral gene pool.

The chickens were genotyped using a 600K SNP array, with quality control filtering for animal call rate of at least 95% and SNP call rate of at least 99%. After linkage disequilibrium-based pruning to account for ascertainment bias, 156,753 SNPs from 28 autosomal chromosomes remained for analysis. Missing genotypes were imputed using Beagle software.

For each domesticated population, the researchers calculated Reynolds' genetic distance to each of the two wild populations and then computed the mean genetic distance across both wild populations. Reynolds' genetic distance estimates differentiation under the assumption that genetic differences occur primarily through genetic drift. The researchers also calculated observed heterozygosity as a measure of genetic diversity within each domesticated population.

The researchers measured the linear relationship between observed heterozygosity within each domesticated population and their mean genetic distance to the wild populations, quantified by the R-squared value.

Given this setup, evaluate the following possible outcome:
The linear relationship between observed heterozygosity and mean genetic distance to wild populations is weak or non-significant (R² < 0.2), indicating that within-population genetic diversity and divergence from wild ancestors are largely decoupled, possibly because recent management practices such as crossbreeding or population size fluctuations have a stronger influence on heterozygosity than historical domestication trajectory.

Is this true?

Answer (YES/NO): NO